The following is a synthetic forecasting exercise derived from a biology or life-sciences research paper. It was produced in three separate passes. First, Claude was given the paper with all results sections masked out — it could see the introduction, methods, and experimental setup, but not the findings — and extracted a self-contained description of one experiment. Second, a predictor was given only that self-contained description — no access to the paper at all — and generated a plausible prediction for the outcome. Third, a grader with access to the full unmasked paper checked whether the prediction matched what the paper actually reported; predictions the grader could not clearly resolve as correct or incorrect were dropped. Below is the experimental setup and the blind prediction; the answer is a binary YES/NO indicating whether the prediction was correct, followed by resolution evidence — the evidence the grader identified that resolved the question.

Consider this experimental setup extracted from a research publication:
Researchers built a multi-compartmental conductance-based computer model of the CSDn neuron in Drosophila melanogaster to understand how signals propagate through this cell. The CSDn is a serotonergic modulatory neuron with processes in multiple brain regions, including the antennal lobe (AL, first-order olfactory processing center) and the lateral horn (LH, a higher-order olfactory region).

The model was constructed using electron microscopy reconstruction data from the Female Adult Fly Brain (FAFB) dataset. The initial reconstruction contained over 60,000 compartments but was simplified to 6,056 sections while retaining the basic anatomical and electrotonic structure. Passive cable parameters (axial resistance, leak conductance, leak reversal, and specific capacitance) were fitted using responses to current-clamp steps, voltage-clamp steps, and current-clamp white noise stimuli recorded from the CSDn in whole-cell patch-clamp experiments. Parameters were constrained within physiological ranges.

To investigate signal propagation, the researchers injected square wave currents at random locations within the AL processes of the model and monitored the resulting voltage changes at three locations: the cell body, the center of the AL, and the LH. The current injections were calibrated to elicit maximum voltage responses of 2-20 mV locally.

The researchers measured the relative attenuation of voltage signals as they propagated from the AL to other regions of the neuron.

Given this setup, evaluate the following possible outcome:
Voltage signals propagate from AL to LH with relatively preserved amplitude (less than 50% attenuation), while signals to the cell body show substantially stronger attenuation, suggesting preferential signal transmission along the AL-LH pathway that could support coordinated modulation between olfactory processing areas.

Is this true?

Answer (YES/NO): NO